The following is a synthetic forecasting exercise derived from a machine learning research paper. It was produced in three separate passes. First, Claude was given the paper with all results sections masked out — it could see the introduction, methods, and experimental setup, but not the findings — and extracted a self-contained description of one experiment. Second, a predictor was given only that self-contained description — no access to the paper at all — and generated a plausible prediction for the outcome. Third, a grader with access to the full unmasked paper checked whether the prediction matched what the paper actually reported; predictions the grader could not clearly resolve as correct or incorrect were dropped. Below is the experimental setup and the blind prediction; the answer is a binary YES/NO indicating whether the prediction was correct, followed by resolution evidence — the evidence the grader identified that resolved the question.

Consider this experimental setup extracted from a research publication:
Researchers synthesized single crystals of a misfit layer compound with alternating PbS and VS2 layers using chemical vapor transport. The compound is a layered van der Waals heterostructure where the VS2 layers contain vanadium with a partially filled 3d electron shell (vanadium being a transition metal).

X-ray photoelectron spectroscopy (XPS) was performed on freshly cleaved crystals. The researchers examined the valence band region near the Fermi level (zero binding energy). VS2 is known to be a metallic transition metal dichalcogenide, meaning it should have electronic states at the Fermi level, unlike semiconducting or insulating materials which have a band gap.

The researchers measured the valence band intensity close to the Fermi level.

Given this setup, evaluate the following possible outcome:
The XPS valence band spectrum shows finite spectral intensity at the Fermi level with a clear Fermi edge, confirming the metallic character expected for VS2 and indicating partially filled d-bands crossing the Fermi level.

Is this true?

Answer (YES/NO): NO